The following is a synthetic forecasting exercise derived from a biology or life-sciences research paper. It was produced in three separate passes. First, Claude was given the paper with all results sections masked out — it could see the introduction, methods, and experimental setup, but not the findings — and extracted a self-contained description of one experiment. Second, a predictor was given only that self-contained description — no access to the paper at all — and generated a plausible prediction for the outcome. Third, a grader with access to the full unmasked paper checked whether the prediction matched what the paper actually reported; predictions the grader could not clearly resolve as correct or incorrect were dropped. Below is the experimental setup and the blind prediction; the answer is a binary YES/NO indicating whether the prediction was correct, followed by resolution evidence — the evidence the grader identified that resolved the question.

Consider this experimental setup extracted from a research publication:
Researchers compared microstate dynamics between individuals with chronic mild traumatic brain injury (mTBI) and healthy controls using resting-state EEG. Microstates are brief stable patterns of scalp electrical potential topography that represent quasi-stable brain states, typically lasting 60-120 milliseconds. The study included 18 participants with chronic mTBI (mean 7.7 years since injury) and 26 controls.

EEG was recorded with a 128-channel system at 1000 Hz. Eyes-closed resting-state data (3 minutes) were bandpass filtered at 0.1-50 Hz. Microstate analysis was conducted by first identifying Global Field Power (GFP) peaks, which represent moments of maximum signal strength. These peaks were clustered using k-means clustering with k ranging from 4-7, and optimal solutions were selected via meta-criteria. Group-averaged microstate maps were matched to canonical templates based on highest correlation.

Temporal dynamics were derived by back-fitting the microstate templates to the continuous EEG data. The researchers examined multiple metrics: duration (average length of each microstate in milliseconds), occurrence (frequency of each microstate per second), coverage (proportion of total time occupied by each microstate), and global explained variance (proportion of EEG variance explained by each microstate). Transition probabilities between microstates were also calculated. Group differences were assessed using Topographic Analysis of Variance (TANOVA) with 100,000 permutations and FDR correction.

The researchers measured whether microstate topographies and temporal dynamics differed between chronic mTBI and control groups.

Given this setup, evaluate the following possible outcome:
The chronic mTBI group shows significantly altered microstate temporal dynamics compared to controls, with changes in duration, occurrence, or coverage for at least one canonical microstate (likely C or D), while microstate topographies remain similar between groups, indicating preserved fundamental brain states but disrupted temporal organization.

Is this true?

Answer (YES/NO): NO